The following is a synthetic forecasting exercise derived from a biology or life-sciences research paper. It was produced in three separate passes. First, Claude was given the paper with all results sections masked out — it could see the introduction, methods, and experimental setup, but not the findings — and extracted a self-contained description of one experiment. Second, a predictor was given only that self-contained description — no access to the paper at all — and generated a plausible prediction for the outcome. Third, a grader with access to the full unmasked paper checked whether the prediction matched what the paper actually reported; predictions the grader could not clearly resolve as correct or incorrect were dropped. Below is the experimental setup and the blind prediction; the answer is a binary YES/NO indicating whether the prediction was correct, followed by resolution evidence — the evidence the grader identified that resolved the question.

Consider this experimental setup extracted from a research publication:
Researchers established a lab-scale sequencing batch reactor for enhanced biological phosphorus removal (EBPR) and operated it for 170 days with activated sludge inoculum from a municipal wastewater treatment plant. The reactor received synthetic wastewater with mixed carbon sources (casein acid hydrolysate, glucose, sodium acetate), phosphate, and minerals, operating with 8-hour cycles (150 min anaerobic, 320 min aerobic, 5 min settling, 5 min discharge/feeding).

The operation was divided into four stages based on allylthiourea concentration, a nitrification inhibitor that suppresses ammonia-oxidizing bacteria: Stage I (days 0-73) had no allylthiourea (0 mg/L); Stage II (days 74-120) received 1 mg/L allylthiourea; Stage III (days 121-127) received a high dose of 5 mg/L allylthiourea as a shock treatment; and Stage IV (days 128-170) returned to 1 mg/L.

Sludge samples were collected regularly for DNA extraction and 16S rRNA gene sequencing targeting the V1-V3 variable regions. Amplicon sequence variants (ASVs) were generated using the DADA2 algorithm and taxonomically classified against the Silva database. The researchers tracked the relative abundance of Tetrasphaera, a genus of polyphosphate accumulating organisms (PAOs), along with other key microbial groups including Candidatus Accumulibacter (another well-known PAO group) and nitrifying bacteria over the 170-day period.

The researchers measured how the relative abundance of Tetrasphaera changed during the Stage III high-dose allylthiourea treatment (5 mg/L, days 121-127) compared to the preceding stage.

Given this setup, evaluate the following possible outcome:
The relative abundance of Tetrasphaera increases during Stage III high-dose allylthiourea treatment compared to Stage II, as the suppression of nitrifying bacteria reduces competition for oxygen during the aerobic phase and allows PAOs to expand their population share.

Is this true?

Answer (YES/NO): NO